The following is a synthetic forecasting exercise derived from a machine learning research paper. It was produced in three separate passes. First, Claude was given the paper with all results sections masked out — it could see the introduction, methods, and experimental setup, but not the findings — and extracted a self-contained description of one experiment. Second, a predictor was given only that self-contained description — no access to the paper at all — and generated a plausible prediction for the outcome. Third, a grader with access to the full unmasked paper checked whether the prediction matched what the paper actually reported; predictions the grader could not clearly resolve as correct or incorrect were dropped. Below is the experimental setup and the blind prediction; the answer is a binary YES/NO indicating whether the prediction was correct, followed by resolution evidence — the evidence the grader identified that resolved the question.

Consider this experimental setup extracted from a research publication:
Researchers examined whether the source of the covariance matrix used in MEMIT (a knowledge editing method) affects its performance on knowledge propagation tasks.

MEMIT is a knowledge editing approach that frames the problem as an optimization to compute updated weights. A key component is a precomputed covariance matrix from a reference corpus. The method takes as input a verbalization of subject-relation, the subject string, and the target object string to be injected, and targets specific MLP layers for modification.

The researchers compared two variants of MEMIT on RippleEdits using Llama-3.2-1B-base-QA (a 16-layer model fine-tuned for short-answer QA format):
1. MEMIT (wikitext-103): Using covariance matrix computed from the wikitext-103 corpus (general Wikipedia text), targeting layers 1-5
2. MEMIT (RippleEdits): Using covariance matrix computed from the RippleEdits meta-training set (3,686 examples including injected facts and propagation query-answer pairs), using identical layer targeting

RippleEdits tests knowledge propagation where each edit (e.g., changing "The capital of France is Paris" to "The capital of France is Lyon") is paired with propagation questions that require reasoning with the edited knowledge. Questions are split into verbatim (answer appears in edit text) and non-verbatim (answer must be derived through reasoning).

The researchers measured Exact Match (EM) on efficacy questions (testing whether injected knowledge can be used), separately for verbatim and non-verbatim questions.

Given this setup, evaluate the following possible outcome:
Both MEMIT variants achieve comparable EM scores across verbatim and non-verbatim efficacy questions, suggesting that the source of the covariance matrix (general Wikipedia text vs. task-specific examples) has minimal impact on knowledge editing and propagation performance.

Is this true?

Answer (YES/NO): NO